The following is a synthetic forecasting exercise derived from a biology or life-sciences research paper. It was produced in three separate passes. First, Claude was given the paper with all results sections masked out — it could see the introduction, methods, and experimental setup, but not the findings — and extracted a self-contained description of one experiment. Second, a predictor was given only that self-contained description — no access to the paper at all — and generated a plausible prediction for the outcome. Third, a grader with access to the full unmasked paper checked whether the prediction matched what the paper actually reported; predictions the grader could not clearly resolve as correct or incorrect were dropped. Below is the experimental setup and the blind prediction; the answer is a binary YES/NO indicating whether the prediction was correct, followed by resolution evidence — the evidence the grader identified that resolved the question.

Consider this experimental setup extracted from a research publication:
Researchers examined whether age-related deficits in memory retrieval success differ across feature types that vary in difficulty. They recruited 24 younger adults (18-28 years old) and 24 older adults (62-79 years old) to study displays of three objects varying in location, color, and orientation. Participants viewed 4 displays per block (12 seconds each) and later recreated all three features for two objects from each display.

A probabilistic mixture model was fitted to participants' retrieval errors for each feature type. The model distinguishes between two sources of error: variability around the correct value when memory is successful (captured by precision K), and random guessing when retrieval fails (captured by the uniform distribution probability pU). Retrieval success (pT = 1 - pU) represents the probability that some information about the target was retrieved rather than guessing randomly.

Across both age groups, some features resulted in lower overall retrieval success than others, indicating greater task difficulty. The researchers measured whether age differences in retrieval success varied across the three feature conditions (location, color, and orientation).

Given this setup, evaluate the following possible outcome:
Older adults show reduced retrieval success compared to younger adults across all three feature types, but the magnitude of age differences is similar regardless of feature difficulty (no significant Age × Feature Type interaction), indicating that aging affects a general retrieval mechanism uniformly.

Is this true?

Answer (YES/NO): NO